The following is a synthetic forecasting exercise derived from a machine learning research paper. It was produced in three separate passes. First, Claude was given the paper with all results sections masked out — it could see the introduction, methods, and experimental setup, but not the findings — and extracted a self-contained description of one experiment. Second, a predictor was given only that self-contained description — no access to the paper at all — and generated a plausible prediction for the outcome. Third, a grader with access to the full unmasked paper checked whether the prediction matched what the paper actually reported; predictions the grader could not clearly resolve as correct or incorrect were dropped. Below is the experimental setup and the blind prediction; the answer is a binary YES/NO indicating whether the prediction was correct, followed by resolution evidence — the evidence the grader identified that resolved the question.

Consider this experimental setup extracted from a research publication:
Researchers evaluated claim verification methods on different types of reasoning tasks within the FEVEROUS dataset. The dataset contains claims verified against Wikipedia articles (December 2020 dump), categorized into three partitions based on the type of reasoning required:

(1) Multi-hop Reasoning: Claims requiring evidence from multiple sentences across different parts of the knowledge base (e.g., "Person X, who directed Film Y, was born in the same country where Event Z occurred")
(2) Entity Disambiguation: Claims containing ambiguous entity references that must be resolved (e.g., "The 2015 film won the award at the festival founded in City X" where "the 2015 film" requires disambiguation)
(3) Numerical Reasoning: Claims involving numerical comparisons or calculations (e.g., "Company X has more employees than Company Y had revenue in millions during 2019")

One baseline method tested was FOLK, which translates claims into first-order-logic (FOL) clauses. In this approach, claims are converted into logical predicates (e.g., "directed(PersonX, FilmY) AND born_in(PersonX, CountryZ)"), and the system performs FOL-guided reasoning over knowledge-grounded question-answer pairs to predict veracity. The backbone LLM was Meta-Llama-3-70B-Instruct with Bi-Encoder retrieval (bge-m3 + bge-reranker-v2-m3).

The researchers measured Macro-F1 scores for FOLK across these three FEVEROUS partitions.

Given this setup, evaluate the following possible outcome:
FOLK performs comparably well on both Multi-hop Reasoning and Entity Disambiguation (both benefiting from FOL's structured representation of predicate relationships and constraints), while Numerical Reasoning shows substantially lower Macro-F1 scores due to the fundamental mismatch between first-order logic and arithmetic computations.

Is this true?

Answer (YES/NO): YES